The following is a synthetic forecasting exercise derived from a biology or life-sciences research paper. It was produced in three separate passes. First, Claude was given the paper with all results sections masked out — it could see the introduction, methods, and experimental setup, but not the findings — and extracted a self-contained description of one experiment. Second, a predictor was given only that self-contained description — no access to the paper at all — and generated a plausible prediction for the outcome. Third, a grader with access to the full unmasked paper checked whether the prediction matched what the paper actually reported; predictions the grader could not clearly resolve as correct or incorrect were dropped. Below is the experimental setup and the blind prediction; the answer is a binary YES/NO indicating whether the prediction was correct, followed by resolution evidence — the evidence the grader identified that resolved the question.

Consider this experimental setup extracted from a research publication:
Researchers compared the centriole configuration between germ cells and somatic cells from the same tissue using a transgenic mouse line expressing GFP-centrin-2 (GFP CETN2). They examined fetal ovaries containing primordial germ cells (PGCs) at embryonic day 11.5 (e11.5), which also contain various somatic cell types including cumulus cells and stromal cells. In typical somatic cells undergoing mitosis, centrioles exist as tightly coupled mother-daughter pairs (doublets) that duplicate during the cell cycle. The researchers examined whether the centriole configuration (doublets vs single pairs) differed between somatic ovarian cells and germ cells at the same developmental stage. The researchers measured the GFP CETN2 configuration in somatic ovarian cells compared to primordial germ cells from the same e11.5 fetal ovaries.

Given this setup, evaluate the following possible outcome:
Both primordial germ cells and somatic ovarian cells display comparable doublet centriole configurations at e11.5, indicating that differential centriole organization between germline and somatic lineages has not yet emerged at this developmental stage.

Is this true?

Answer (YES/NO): YES